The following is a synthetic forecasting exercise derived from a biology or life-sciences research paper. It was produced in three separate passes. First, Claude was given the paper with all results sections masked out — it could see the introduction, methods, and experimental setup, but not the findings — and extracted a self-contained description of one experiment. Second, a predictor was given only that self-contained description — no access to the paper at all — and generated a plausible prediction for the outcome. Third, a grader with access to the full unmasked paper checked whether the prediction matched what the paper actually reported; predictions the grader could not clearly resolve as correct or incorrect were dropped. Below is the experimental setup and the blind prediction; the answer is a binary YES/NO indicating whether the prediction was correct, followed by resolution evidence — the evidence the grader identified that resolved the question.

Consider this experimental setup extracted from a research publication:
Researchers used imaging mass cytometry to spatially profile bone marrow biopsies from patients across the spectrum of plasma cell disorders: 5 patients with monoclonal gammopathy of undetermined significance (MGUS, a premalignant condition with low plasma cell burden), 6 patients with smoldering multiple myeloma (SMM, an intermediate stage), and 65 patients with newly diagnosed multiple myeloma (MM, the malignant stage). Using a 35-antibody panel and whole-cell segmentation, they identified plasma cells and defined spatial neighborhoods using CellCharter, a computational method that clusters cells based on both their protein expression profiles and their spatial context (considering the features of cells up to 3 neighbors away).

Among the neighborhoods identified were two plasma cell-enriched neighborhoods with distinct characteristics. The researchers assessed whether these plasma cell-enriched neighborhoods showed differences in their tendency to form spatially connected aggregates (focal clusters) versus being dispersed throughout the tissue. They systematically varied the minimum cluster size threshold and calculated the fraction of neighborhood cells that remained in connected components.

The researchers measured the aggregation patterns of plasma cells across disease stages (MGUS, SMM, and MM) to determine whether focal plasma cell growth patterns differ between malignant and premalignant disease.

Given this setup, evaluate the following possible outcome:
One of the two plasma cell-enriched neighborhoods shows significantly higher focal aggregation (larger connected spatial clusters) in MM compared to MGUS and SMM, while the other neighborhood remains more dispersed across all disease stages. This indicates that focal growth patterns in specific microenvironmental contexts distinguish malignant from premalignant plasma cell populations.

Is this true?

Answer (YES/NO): YES